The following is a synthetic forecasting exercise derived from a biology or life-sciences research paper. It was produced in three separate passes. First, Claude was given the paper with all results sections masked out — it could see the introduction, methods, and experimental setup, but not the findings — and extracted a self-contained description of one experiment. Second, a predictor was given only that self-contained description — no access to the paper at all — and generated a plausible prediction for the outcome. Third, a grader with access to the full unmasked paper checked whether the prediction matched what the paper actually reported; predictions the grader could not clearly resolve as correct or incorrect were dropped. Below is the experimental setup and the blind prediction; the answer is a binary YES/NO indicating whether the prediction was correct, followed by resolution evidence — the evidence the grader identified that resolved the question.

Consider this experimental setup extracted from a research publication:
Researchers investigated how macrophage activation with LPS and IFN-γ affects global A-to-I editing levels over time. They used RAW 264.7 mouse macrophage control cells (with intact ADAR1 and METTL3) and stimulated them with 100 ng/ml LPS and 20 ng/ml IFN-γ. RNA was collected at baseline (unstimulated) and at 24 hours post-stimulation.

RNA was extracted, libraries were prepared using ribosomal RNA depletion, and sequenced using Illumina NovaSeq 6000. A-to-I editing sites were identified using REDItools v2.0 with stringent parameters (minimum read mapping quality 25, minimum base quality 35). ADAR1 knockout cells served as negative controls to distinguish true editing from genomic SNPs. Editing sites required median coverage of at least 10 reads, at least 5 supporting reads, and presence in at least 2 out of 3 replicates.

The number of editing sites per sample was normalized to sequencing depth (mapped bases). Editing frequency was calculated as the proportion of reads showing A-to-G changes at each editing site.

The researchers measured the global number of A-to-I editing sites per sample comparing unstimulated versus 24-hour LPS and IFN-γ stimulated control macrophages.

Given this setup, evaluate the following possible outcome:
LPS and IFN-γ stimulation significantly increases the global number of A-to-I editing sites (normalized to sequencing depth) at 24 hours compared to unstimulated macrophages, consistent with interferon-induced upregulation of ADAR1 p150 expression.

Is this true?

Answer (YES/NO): YES